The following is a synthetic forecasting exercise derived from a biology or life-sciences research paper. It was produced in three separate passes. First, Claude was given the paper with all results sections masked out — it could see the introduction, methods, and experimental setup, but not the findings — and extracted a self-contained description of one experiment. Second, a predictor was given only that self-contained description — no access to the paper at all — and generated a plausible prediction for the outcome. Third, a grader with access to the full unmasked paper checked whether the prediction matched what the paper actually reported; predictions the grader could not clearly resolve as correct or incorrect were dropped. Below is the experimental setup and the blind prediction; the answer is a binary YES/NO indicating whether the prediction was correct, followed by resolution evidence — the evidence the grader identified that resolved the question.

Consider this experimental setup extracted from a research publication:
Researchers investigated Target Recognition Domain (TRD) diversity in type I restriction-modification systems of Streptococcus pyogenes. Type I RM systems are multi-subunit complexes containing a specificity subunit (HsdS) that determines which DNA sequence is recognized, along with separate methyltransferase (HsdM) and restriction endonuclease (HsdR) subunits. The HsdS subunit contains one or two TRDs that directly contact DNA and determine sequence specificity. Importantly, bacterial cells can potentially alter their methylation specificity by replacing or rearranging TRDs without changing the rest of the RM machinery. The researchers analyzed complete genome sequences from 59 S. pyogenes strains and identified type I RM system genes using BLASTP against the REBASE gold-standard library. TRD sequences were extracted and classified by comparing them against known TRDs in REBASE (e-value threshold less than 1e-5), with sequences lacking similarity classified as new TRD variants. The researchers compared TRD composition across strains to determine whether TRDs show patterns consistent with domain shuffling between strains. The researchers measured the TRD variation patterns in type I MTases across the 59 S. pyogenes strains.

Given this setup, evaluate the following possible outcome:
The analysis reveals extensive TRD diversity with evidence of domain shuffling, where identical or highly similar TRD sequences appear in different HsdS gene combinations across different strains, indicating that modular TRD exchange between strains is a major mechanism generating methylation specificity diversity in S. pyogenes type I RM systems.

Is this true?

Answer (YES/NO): NO